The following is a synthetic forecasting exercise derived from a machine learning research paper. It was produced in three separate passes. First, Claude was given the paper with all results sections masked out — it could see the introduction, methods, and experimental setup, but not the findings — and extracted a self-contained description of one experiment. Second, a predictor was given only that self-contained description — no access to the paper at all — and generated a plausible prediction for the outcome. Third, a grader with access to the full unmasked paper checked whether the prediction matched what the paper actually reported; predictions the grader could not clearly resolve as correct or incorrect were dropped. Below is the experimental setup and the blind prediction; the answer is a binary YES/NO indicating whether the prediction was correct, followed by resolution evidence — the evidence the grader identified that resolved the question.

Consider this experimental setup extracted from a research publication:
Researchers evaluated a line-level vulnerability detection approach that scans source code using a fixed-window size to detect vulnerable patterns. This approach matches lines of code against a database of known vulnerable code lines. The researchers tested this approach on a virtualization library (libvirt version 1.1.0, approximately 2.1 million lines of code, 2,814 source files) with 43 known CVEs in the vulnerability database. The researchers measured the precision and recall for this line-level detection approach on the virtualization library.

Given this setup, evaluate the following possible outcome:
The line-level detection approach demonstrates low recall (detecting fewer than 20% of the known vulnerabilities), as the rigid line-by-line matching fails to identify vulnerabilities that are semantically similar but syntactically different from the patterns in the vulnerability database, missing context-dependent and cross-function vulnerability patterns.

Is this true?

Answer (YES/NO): NO